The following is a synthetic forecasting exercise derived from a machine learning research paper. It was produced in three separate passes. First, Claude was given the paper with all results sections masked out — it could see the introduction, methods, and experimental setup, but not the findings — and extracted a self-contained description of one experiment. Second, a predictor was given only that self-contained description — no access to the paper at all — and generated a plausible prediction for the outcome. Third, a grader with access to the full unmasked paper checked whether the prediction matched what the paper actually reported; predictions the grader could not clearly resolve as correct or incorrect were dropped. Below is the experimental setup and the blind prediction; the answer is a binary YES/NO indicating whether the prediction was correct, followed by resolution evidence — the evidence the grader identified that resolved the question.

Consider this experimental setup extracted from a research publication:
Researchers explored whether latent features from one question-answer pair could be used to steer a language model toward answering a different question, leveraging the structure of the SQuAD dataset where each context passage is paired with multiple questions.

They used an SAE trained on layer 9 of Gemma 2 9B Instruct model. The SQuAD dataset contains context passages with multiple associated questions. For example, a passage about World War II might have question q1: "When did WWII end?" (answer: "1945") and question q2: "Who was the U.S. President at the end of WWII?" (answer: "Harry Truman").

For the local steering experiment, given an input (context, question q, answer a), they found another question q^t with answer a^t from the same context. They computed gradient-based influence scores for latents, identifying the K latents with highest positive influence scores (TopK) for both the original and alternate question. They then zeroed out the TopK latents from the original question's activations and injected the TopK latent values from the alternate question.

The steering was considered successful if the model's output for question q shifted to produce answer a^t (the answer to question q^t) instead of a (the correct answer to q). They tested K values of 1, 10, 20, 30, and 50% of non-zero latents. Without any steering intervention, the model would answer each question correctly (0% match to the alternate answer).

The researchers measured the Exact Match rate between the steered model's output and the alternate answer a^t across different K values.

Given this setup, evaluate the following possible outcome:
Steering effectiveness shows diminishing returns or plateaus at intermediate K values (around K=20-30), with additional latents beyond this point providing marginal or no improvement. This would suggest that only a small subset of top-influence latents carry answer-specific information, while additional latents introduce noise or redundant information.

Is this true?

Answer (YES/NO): NO